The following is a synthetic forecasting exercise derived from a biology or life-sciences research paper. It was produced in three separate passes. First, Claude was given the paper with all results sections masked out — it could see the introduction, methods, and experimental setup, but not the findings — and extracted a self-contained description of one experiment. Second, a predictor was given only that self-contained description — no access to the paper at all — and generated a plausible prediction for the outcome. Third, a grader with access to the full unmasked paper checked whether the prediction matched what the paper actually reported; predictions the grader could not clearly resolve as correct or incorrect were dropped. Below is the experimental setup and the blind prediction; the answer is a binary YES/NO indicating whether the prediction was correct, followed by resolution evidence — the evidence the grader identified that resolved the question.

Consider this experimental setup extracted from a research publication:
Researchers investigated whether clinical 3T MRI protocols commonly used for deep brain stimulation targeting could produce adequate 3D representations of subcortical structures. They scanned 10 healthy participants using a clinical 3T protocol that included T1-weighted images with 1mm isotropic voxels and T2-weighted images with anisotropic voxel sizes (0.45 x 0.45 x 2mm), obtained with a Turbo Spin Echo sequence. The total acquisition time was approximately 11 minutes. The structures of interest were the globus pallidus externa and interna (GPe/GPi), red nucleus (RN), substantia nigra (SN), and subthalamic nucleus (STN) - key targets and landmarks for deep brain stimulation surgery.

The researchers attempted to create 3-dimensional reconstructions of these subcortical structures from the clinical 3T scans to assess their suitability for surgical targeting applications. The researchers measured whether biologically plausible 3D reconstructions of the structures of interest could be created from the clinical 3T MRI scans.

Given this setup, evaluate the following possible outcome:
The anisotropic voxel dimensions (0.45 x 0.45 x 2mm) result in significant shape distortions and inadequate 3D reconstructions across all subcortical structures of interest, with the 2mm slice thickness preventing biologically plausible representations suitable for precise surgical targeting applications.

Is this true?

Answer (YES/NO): YES